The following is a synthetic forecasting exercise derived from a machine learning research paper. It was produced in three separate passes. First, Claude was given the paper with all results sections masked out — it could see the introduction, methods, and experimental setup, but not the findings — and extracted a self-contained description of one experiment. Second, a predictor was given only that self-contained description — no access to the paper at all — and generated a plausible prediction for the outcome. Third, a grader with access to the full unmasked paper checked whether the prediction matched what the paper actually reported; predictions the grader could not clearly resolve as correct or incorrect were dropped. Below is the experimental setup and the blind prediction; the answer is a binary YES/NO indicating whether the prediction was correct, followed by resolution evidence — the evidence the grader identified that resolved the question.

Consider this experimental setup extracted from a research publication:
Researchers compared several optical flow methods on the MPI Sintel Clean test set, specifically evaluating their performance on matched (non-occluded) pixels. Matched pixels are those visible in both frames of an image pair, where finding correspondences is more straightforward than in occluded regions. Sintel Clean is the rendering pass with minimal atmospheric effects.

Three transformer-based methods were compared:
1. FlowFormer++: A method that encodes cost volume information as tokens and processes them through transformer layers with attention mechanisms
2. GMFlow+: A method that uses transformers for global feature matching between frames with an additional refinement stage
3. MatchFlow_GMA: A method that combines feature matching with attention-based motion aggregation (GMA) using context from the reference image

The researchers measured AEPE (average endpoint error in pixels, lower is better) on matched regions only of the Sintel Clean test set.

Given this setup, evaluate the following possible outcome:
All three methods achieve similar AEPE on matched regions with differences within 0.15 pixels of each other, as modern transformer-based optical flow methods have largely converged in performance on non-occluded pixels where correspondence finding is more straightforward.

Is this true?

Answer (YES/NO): YES